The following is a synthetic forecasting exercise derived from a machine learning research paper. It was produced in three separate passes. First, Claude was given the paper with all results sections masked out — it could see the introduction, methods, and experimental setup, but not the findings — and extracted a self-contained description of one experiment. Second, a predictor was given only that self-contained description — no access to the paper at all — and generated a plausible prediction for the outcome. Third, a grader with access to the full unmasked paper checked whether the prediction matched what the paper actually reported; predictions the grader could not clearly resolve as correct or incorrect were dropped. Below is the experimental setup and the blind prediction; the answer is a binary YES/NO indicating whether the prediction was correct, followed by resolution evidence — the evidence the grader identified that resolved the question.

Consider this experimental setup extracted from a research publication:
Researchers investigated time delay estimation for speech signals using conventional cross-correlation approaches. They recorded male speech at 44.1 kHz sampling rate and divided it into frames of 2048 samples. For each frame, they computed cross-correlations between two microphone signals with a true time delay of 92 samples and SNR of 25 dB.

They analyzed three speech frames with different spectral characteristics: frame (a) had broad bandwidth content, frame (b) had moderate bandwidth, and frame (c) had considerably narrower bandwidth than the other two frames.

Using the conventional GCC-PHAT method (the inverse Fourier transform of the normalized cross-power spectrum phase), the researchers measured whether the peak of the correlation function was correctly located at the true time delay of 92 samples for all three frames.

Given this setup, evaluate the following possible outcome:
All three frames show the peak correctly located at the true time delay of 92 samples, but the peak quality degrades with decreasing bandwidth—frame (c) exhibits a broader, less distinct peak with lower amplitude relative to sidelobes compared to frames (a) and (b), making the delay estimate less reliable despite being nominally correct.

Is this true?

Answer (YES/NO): NO